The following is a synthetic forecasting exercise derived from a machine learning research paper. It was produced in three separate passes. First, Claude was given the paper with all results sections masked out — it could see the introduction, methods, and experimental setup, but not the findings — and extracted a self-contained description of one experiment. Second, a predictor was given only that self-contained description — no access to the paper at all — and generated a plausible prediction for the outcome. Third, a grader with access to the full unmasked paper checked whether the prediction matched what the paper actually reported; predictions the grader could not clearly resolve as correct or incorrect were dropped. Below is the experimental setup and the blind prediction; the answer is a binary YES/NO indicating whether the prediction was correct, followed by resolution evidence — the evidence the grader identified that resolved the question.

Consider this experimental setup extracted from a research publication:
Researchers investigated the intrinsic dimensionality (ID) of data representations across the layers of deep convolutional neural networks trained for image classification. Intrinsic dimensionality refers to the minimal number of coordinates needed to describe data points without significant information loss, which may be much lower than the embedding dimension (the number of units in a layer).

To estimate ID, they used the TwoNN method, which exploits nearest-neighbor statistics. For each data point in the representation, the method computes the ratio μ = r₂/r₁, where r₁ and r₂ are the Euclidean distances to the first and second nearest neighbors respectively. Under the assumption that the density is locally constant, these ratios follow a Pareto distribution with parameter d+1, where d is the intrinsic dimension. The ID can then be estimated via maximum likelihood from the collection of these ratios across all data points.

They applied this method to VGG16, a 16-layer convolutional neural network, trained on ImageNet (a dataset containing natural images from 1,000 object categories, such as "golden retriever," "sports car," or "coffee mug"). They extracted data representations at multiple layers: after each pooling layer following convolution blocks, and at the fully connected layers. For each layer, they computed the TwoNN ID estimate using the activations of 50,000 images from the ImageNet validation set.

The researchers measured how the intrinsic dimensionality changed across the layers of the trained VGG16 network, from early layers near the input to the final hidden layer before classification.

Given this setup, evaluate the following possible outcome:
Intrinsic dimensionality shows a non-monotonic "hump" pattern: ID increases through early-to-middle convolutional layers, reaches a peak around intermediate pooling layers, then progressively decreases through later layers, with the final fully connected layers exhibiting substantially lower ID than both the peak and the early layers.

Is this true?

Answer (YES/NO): YES